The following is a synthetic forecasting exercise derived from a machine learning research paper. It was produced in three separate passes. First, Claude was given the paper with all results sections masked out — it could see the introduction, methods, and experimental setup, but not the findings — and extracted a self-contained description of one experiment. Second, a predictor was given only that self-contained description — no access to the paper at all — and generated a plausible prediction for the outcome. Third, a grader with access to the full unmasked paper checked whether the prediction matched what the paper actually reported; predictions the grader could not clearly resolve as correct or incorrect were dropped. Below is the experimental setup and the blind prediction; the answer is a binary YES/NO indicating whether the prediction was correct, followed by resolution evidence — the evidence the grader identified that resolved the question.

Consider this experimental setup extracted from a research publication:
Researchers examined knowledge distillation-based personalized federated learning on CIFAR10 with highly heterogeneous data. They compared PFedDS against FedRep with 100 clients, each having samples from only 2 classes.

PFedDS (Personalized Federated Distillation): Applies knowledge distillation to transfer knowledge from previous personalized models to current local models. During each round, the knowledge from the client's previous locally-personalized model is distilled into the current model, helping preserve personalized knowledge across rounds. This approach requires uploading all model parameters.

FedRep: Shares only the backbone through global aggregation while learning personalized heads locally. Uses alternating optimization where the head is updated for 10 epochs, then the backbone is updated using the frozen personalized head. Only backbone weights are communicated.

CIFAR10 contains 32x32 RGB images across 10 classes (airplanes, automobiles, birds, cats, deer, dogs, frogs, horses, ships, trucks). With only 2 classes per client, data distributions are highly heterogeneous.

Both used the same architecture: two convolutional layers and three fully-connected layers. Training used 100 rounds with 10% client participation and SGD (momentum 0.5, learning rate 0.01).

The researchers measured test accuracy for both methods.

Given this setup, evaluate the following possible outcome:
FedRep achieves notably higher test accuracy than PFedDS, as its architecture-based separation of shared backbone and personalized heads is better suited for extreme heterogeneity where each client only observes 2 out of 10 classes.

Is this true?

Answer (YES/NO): YES